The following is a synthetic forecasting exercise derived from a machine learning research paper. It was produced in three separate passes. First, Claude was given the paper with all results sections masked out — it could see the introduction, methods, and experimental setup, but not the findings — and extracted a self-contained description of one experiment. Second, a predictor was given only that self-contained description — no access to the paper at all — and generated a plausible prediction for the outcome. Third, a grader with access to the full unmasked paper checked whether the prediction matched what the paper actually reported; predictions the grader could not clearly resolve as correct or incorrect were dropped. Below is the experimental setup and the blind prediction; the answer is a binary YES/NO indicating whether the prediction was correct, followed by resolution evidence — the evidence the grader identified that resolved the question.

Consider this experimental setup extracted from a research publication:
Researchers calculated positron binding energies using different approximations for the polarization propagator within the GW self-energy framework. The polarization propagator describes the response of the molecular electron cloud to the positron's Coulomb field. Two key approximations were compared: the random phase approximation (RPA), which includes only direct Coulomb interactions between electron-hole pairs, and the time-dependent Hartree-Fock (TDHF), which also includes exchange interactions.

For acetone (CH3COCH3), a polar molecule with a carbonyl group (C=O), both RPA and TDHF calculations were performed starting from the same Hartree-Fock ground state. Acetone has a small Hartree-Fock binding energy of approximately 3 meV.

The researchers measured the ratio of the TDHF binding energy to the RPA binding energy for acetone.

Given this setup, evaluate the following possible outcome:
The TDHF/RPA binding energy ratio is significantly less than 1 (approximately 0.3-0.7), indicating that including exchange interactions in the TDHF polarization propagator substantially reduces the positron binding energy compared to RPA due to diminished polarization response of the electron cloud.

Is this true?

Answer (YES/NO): NO